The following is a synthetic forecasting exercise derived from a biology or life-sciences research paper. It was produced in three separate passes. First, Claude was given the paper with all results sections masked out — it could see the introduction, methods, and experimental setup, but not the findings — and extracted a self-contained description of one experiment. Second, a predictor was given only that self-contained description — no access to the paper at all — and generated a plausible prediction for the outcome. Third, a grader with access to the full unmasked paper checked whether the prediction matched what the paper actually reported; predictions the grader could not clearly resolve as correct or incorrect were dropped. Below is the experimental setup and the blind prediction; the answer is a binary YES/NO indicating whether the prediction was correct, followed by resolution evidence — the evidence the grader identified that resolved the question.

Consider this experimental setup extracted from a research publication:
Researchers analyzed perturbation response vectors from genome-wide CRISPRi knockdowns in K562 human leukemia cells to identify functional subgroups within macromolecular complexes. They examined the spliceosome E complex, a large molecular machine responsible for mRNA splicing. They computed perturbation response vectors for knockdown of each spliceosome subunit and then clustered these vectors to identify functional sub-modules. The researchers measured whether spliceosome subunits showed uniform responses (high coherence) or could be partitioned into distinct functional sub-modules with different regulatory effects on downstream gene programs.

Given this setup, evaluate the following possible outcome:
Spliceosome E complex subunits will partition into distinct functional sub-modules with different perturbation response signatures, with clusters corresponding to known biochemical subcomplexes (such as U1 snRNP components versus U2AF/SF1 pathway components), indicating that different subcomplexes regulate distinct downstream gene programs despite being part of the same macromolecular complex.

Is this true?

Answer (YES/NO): YES